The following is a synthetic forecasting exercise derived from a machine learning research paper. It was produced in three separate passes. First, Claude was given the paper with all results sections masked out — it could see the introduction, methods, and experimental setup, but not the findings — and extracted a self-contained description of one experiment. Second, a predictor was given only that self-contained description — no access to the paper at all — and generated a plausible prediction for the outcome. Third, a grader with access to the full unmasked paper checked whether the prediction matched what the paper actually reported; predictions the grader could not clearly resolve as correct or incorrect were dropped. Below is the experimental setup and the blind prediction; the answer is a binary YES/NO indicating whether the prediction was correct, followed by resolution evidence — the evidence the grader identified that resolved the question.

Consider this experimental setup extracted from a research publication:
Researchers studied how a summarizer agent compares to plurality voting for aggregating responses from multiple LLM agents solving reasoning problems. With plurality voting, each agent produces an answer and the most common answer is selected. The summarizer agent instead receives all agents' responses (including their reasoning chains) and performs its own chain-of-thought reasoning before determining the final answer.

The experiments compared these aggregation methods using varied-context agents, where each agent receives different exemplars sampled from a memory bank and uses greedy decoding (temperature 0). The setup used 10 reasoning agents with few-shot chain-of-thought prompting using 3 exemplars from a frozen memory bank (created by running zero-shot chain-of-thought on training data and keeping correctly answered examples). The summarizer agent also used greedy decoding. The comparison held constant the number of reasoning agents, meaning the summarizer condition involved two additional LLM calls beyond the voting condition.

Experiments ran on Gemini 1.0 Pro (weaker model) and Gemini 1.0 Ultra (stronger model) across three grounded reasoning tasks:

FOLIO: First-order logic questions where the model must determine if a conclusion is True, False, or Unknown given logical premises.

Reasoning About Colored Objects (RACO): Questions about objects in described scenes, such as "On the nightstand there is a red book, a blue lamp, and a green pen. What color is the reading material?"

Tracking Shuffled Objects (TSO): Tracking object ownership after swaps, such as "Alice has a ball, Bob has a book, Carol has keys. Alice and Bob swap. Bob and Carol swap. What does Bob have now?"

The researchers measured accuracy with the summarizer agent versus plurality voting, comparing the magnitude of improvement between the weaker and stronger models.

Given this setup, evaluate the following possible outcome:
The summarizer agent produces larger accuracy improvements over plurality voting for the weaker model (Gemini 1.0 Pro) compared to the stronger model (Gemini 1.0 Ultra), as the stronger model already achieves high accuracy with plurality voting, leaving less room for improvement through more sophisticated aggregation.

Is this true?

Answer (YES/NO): NO